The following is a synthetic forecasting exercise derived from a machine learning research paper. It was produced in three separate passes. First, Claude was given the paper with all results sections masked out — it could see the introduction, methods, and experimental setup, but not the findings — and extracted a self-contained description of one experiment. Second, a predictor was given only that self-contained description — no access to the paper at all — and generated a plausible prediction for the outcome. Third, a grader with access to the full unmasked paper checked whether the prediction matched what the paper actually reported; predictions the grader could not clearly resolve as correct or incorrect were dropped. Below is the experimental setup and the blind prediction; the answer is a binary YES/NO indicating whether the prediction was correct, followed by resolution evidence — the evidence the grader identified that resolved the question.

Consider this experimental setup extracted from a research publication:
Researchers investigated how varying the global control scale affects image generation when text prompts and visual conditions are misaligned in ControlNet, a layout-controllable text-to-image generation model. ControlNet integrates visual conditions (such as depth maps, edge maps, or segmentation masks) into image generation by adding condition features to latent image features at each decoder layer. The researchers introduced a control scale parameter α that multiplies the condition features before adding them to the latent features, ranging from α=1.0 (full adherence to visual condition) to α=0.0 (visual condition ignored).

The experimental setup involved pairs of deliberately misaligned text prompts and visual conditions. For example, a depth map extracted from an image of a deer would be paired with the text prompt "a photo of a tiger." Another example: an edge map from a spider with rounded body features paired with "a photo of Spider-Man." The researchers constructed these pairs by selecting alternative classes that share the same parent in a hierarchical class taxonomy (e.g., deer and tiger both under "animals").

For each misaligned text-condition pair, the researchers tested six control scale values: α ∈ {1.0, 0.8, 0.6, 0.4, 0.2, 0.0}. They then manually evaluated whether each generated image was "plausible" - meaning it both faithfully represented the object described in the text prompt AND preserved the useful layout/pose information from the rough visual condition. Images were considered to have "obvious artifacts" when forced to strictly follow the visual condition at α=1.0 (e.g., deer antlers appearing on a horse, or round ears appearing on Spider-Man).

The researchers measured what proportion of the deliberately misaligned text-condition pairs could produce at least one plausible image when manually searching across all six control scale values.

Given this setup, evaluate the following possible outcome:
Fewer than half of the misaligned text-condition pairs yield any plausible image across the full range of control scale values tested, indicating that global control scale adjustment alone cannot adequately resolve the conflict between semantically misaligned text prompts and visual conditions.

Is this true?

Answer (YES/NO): NO